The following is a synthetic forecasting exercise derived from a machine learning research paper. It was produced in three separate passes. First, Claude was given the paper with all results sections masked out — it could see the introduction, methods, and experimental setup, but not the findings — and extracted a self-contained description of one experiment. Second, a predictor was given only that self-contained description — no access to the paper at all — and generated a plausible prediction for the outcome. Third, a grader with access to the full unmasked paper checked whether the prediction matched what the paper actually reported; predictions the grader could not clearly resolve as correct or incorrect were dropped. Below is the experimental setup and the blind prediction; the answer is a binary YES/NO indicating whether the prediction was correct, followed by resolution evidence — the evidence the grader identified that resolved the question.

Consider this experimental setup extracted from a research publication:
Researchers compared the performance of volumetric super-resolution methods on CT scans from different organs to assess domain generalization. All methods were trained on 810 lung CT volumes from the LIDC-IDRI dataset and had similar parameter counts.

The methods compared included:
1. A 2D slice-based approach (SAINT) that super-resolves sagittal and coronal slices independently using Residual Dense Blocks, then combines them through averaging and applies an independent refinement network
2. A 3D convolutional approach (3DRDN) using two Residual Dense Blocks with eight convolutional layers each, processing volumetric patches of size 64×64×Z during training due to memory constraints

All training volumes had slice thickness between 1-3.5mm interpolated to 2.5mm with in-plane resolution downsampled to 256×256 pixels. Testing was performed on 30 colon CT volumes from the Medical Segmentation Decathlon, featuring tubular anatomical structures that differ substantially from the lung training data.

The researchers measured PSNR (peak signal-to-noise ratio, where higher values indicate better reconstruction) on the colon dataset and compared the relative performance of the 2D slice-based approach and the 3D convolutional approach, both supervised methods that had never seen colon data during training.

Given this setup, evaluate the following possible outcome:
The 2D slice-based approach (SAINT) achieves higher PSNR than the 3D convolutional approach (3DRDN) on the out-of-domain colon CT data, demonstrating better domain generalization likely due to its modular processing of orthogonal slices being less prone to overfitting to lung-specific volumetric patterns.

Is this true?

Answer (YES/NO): YES